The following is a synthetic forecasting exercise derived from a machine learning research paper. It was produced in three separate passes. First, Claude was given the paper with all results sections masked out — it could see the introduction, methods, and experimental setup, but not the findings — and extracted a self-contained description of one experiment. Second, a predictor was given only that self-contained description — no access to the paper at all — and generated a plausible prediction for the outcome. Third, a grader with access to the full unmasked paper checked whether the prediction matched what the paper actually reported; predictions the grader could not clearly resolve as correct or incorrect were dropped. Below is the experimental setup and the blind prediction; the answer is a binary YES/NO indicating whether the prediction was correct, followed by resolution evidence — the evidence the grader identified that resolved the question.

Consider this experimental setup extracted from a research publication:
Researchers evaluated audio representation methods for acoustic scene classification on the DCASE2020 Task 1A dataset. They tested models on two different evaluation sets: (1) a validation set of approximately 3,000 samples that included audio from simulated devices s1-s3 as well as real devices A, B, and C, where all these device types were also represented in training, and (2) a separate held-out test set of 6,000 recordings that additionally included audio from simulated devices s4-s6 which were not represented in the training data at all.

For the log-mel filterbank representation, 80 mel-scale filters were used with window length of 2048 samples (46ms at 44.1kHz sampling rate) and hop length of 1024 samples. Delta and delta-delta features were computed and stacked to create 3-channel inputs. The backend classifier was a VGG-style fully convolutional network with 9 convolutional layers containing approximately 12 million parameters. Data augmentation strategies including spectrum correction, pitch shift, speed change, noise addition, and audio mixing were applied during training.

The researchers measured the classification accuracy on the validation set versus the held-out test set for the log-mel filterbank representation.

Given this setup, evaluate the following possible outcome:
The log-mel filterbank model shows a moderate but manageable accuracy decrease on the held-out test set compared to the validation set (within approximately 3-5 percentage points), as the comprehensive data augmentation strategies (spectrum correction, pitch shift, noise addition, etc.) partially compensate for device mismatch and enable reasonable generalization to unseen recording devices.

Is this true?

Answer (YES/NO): NO